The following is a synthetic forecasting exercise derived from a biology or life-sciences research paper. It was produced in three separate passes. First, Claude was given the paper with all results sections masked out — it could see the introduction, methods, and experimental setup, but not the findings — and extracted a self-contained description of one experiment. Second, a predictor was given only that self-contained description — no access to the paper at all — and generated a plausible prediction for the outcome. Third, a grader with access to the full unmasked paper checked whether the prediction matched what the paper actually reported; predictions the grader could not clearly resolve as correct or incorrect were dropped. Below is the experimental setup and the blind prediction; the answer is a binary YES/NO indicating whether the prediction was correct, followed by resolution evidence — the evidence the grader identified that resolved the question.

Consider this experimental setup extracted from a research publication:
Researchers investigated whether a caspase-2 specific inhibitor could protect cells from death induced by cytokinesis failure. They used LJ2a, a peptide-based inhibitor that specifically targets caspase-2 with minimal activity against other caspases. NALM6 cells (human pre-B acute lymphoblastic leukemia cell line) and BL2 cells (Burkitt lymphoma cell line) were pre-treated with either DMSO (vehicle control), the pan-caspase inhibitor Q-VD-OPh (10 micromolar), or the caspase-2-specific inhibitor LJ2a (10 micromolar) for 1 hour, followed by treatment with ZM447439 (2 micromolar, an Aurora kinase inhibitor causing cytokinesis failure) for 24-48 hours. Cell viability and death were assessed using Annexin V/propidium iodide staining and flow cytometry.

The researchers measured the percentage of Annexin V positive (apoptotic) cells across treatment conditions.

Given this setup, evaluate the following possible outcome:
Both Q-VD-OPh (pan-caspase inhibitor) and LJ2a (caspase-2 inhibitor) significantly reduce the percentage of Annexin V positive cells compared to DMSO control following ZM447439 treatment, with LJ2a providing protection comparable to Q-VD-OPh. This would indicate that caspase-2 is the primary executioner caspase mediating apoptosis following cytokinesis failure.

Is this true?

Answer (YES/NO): YES